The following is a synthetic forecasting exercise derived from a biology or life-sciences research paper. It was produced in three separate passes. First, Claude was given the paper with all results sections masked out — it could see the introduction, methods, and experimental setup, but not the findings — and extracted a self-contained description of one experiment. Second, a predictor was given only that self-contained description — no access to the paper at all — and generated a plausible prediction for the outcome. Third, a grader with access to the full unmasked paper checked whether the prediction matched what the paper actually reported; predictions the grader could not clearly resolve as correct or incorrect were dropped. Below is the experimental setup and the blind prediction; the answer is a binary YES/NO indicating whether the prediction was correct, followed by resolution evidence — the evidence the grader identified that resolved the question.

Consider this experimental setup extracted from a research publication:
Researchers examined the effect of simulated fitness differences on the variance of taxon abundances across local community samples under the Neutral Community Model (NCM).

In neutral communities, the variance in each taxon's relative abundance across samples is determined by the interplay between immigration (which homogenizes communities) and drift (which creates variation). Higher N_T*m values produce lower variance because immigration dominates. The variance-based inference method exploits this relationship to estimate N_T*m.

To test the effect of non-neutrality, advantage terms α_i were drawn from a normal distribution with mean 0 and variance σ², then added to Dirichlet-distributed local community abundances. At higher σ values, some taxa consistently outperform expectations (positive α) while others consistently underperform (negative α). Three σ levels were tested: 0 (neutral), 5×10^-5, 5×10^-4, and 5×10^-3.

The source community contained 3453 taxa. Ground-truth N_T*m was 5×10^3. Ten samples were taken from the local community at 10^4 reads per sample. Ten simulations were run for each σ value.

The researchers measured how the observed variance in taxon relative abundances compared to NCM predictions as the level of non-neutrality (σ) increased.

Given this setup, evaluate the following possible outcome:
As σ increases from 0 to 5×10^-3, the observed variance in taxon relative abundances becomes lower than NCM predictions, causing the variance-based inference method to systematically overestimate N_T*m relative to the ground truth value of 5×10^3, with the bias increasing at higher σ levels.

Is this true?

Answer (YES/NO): YES